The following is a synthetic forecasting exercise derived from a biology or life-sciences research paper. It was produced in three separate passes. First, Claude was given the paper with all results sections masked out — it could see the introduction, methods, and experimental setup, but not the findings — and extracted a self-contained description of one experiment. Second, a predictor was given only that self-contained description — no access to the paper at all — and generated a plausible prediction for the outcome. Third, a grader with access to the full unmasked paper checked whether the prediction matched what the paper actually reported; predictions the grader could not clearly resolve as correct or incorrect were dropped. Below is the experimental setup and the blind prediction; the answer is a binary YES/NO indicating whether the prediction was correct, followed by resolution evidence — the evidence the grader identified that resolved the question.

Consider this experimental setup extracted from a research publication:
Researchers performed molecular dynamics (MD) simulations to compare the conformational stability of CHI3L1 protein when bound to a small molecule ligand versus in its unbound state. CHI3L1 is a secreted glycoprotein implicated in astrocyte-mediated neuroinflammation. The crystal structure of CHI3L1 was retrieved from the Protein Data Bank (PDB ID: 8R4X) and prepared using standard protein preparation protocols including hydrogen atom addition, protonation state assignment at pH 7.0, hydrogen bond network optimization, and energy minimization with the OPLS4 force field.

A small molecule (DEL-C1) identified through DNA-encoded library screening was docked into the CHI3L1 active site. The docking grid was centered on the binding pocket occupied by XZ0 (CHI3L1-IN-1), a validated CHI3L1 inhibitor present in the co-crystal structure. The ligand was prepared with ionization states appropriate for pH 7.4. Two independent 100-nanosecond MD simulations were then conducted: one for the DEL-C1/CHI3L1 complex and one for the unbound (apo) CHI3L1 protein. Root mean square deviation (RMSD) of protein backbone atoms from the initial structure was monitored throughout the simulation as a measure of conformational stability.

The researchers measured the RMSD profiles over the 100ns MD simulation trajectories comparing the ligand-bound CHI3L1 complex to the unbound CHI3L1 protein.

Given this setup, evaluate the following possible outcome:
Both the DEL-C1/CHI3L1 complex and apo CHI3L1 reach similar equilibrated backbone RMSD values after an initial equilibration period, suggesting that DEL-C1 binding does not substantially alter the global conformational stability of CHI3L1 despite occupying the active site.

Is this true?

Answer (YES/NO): NO